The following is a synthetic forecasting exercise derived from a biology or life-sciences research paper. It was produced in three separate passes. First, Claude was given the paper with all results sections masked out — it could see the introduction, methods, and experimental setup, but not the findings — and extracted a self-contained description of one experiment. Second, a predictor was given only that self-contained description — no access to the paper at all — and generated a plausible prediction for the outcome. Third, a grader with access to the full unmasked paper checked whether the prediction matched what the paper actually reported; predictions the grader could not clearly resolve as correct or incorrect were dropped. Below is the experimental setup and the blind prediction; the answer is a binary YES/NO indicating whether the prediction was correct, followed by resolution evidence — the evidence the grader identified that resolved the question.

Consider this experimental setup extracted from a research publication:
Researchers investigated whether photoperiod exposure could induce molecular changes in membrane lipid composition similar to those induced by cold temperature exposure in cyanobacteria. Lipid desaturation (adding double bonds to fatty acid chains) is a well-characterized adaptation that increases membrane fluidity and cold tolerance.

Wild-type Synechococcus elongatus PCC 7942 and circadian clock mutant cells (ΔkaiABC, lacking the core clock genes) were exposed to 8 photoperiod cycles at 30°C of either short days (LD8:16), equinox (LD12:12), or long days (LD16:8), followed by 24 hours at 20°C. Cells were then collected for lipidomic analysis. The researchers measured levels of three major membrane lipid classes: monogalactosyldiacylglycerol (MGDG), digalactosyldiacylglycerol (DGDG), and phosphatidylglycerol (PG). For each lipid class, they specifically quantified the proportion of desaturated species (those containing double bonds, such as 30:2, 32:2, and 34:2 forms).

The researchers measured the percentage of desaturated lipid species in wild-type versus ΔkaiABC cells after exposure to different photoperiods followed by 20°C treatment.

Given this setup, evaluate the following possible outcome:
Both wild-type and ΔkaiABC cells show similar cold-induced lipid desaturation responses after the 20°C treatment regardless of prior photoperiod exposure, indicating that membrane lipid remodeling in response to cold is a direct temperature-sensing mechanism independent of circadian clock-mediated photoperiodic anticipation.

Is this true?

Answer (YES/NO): NO